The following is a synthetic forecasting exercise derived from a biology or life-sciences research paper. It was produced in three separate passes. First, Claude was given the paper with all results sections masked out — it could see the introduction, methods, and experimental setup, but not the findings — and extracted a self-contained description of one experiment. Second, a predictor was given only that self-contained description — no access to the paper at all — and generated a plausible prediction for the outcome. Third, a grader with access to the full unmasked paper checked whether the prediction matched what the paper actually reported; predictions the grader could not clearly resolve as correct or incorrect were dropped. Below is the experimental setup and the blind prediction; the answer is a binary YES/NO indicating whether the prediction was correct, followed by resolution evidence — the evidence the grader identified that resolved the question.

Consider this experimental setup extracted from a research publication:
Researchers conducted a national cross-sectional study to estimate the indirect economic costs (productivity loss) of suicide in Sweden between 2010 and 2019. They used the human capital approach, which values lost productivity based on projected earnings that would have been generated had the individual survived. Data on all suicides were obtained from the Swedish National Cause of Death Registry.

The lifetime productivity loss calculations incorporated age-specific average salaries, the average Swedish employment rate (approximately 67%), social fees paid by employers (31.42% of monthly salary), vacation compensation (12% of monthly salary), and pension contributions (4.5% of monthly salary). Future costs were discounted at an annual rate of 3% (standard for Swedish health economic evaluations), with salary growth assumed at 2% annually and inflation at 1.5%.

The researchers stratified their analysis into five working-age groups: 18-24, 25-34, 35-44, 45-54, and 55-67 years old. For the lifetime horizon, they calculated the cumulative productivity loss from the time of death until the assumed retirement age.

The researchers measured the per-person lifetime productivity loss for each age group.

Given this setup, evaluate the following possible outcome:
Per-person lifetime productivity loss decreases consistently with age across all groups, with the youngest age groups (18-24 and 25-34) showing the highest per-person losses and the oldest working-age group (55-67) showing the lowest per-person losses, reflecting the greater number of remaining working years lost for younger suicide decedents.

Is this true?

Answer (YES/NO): YES